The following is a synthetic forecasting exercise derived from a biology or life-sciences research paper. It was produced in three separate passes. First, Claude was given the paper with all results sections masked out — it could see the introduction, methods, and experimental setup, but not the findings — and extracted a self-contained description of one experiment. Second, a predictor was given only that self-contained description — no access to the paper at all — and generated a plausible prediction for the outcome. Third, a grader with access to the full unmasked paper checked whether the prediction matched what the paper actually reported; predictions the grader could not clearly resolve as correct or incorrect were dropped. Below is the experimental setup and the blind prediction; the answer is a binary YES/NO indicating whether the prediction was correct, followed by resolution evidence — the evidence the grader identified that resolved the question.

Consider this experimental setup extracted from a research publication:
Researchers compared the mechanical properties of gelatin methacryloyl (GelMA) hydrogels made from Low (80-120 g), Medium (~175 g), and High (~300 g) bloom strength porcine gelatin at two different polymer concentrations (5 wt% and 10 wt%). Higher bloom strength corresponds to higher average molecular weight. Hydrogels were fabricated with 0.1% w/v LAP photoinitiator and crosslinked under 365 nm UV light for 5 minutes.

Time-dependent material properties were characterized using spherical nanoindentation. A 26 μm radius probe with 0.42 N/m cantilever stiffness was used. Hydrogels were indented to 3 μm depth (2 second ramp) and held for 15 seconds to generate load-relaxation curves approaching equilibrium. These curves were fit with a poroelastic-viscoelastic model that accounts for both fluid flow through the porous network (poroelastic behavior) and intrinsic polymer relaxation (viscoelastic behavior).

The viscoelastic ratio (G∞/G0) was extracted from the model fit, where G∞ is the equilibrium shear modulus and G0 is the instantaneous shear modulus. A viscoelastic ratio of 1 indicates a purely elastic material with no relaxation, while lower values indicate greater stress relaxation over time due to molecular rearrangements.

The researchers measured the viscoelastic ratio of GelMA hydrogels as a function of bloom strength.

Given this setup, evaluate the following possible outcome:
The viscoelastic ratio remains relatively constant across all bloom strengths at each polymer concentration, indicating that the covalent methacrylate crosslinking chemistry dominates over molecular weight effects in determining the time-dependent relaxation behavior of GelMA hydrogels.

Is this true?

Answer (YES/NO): NO